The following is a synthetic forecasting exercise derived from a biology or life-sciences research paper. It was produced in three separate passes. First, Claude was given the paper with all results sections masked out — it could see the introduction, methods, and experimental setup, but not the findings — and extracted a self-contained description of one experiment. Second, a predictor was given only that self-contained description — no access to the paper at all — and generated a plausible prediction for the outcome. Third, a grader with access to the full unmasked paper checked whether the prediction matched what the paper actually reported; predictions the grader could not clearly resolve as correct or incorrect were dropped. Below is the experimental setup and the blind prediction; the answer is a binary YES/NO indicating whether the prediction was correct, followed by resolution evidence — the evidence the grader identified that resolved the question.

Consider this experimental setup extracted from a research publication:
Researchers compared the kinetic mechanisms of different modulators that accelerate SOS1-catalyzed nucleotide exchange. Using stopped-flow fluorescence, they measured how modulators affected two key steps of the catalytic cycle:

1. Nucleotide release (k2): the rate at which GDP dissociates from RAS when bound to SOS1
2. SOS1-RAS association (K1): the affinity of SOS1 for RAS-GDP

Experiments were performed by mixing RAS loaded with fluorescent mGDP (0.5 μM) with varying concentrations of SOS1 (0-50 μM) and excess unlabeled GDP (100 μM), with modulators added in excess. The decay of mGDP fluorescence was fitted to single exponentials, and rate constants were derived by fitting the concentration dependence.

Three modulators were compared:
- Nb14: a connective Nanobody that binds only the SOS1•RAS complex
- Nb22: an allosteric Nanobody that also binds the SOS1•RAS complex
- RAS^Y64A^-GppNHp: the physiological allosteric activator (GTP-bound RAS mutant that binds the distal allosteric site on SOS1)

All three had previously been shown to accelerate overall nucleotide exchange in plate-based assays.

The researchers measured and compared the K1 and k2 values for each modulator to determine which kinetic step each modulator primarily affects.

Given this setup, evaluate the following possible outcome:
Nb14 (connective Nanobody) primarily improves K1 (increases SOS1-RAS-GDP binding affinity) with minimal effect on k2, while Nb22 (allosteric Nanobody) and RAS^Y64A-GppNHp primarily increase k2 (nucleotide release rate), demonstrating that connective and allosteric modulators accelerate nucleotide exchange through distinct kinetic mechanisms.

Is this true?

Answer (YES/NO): NO